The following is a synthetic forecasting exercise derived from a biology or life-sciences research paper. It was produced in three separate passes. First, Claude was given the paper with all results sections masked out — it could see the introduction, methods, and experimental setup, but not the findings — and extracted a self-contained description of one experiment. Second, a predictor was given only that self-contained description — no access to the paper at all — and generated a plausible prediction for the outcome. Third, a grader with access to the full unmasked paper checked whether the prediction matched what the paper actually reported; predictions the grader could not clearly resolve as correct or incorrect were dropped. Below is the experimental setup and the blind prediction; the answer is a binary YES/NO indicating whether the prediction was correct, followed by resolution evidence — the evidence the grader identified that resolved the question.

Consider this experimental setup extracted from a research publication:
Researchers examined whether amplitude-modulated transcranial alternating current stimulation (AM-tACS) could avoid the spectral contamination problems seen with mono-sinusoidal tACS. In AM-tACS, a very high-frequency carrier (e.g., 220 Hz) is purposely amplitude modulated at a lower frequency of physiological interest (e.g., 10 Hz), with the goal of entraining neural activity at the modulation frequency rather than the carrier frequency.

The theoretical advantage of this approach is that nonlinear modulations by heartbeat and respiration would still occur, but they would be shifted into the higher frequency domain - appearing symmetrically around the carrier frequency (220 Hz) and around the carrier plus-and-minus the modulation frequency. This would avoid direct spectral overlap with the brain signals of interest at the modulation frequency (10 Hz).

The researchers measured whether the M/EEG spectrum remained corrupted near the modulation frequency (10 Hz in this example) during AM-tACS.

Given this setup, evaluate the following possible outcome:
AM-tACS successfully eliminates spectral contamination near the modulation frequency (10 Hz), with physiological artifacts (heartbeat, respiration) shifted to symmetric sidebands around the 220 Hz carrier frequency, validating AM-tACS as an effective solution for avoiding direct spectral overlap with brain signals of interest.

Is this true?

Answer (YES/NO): NO